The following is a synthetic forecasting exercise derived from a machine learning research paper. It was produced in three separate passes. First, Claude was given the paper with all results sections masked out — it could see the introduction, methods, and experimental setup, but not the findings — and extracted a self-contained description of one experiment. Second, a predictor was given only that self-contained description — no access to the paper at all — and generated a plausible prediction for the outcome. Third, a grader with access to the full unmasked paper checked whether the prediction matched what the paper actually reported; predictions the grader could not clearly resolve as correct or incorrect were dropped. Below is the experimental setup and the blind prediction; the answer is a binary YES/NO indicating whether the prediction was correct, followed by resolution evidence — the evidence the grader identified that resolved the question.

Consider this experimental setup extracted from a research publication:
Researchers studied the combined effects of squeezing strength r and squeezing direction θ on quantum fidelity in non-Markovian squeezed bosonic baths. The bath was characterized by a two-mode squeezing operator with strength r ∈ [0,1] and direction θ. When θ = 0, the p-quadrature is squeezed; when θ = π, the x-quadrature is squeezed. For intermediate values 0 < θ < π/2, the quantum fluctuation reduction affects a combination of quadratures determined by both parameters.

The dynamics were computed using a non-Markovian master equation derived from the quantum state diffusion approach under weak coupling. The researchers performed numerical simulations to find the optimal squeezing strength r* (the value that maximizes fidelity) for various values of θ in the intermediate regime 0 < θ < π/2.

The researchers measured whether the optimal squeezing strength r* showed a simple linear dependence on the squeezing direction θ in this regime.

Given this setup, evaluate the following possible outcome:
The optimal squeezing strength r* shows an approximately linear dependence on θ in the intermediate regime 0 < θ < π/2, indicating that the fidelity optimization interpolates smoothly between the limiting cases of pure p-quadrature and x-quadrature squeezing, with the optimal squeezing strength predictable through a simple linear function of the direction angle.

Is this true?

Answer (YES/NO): YES